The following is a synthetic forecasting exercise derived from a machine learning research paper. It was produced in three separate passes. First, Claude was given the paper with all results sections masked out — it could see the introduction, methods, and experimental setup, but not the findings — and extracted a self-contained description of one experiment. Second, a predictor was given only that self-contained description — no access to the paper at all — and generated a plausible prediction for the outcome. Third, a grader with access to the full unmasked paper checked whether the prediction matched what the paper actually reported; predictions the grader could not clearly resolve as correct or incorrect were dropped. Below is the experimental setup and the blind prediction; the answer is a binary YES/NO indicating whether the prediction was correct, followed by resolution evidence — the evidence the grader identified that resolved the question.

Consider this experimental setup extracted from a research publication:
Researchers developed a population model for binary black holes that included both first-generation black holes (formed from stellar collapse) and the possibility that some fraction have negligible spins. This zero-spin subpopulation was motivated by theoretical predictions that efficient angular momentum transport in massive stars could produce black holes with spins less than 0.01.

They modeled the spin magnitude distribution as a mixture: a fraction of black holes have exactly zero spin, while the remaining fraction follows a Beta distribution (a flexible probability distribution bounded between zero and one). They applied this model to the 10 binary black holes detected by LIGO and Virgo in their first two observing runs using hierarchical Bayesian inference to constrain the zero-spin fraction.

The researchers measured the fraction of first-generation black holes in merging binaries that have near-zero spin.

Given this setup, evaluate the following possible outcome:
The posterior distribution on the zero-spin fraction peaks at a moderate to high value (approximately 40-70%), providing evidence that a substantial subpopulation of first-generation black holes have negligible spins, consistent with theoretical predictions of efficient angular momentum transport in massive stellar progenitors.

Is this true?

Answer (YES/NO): NO